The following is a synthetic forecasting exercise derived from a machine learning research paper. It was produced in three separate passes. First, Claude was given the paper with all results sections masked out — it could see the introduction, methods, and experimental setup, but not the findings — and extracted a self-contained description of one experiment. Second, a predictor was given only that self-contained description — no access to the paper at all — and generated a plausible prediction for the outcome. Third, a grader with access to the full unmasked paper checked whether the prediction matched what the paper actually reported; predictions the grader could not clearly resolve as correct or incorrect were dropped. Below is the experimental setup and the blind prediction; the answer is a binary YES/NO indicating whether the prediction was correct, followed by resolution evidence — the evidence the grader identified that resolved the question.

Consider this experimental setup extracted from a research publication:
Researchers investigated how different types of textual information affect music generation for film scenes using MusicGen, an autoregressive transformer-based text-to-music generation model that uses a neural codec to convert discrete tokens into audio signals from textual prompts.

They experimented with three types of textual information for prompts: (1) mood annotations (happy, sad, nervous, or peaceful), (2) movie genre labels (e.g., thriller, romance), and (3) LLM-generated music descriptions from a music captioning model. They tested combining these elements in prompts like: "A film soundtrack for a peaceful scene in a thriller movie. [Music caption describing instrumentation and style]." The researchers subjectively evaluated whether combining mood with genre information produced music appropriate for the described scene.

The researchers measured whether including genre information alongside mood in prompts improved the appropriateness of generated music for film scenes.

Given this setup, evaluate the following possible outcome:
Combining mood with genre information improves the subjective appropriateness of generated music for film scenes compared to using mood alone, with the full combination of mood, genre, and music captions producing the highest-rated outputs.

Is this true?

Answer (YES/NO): NO